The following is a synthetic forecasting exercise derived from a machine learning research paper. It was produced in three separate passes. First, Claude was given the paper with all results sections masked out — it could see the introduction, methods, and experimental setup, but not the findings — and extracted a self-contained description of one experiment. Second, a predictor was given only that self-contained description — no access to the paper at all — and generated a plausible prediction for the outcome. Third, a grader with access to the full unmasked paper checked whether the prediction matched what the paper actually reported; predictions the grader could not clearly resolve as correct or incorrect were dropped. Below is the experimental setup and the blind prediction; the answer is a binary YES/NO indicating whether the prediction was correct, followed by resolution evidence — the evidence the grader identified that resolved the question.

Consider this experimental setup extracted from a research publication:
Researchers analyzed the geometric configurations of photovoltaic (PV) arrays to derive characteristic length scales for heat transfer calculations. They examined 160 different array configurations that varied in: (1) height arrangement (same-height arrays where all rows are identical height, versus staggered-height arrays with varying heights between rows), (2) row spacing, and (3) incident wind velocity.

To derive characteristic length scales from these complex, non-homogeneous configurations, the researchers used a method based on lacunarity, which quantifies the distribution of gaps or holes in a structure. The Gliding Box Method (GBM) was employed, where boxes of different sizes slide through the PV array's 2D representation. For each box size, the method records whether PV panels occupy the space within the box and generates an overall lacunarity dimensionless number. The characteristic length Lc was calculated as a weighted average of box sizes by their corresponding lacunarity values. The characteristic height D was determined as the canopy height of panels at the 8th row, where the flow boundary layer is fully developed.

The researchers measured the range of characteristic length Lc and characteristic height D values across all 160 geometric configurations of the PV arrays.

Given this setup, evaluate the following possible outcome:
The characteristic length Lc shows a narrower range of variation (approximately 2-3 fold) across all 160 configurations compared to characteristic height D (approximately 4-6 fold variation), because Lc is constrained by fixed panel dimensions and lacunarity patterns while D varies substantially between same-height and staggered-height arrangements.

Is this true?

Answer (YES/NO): NO